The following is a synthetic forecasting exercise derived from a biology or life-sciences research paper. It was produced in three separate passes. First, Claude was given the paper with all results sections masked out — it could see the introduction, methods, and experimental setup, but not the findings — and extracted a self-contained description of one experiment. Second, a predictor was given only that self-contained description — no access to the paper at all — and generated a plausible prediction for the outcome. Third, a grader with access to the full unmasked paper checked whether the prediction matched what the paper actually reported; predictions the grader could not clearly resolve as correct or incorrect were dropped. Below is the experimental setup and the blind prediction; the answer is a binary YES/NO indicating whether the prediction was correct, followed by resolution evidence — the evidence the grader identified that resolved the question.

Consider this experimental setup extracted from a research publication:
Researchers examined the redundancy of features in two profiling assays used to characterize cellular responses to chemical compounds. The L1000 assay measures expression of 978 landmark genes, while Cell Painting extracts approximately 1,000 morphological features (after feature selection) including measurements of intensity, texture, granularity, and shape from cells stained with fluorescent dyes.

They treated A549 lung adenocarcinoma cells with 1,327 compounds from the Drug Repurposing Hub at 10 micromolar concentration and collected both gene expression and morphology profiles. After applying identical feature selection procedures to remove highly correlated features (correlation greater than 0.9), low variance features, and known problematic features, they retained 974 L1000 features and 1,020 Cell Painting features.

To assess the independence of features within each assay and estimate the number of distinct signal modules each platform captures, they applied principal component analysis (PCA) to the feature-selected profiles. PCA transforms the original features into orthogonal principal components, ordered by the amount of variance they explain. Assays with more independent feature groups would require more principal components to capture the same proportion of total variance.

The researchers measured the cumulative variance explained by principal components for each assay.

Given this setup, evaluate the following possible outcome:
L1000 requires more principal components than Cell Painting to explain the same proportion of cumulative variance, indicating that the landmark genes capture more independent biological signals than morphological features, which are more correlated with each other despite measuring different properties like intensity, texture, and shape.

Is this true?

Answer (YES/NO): YES